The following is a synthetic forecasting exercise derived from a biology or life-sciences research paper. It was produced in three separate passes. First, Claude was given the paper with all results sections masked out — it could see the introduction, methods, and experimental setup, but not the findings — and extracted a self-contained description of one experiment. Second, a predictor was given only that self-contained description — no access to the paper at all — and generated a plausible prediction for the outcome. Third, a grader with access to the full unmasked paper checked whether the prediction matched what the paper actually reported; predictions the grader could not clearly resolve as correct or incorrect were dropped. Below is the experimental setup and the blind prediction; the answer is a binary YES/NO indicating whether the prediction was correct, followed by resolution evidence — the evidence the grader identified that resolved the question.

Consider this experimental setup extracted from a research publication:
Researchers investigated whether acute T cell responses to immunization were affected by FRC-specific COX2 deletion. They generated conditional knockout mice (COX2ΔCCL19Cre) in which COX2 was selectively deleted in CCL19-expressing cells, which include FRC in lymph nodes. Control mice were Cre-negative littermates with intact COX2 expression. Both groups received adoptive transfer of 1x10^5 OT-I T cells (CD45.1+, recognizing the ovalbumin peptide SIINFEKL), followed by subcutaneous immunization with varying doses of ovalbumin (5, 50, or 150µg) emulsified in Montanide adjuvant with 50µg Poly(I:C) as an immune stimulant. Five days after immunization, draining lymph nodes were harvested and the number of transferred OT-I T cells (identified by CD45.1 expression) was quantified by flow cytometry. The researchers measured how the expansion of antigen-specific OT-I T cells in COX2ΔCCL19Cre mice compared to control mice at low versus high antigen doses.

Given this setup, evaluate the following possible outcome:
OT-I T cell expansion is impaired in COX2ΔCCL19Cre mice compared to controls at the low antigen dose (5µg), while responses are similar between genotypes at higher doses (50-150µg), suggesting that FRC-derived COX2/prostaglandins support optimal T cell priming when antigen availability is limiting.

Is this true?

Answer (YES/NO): NO